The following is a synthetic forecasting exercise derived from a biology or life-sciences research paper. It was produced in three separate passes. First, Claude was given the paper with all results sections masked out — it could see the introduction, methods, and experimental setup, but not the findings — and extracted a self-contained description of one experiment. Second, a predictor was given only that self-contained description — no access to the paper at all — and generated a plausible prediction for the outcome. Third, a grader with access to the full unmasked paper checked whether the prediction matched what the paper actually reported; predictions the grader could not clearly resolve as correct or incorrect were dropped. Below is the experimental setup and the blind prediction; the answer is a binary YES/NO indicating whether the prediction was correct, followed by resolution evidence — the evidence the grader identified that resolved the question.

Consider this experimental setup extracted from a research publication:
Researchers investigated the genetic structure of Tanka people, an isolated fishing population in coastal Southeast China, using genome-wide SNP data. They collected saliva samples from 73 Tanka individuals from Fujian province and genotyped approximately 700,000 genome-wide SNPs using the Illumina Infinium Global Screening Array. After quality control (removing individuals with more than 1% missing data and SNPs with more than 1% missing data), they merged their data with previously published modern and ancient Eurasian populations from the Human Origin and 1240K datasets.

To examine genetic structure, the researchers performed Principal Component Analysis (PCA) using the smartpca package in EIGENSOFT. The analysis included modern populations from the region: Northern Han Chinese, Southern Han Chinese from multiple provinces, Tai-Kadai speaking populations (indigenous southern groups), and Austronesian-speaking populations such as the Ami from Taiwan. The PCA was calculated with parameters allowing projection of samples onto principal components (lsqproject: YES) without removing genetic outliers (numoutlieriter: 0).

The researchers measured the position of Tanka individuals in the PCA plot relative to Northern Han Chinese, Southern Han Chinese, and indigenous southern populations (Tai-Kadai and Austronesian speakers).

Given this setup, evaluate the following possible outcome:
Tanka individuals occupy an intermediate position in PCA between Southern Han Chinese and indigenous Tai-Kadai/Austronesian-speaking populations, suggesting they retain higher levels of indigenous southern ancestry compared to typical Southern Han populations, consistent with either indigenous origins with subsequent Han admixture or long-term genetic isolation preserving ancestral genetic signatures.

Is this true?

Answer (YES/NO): NO